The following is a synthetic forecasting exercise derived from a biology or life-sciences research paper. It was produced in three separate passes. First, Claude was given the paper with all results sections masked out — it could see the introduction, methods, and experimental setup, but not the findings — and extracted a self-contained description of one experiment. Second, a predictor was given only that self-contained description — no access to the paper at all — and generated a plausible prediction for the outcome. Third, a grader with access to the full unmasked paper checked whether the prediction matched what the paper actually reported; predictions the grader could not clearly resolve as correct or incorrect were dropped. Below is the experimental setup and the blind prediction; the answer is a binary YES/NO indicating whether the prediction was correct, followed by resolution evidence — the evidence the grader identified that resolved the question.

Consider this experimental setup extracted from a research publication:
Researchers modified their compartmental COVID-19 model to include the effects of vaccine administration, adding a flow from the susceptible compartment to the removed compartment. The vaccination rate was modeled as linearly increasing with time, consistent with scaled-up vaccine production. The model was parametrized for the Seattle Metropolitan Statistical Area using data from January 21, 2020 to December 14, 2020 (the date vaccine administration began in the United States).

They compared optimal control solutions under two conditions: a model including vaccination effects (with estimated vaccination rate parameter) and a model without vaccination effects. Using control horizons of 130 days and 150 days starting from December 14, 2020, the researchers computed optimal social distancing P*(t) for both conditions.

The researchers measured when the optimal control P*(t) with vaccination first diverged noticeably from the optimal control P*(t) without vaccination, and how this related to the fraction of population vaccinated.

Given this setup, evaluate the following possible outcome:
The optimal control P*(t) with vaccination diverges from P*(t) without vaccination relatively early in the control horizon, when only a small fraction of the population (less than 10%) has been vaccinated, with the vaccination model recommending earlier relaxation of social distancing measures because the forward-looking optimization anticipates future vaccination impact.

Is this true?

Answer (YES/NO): YES